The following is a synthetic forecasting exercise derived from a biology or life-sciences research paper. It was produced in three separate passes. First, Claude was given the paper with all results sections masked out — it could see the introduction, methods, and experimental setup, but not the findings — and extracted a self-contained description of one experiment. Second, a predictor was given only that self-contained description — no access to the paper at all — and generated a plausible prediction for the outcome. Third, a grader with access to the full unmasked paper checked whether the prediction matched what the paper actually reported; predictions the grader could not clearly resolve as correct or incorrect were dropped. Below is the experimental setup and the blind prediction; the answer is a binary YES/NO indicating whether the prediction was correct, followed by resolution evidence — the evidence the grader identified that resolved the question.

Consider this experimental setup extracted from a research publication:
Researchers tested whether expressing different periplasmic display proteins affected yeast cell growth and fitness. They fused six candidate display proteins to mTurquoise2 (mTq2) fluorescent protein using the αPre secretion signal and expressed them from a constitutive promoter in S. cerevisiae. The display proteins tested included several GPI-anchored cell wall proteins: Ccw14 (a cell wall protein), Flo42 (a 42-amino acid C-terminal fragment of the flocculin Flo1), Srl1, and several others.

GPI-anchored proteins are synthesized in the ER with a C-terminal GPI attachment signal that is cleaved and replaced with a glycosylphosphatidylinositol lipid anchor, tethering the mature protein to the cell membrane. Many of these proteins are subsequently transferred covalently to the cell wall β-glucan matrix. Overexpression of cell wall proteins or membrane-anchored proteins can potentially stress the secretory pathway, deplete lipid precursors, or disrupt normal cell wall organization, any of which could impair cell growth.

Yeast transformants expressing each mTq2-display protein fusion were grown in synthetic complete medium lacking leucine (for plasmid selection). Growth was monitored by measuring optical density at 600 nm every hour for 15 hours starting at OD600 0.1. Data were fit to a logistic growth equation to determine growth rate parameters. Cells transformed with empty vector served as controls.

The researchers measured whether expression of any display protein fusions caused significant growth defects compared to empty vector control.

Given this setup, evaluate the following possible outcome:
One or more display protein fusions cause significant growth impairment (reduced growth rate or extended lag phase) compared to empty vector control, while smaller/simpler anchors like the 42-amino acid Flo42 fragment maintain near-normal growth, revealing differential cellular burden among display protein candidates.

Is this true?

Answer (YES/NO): NO